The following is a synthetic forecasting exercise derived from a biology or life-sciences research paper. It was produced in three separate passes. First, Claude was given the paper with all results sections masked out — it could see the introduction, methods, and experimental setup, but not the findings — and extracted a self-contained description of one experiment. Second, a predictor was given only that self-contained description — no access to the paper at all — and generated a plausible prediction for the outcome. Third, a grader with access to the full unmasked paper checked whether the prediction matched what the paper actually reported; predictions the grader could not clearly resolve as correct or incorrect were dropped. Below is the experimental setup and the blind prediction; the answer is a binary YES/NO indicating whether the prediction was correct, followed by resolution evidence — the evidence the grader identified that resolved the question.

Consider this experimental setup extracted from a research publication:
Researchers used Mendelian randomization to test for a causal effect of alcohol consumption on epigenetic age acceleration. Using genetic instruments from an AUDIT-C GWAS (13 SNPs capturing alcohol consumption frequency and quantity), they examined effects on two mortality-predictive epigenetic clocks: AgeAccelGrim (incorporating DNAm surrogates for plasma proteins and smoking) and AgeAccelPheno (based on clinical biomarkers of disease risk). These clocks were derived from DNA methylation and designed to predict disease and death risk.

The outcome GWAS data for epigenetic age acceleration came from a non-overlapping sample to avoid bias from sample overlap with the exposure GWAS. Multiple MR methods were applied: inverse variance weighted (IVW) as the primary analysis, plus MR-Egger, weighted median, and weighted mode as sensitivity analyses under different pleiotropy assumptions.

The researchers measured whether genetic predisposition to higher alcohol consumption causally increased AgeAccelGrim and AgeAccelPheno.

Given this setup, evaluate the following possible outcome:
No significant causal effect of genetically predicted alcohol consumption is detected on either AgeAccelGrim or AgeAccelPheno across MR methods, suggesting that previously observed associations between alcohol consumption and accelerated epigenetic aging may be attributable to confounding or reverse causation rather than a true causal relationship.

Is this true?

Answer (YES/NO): YES